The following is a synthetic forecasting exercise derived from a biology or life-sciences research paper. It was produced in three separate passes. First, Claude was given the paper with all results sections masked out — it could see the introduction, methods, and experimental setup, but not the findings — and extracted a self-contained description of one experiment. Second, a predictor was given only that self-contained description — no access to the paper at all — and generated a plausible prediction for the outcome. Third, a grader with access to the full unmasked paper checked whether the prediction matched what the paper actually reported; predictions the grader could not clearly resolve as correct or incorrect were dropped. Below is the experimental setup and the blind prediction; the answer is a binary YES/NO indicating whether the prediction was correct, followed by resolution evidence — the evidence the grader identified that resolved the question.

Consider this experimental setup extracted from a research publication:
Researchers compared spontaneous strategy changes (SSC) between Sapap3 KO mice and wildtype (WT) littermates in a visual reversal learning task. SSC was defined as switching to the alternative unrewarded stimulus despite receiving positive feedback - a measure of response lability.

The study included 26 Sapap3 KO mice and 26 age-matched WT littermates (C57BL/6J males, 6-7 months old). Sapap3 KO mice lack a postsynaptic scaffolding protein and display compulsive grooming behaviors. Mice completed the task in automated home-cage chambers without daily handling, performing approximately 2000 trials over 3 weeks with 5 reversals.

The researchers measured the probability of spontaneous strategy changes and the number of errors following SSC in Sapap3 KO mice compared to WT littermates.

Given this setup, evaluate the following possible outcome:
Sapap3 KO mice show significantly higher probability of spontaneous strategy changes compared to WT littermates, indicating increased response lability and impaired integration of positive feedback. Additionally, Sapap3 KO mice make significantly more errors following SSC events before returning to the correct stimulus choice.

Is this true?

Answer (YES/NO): NO